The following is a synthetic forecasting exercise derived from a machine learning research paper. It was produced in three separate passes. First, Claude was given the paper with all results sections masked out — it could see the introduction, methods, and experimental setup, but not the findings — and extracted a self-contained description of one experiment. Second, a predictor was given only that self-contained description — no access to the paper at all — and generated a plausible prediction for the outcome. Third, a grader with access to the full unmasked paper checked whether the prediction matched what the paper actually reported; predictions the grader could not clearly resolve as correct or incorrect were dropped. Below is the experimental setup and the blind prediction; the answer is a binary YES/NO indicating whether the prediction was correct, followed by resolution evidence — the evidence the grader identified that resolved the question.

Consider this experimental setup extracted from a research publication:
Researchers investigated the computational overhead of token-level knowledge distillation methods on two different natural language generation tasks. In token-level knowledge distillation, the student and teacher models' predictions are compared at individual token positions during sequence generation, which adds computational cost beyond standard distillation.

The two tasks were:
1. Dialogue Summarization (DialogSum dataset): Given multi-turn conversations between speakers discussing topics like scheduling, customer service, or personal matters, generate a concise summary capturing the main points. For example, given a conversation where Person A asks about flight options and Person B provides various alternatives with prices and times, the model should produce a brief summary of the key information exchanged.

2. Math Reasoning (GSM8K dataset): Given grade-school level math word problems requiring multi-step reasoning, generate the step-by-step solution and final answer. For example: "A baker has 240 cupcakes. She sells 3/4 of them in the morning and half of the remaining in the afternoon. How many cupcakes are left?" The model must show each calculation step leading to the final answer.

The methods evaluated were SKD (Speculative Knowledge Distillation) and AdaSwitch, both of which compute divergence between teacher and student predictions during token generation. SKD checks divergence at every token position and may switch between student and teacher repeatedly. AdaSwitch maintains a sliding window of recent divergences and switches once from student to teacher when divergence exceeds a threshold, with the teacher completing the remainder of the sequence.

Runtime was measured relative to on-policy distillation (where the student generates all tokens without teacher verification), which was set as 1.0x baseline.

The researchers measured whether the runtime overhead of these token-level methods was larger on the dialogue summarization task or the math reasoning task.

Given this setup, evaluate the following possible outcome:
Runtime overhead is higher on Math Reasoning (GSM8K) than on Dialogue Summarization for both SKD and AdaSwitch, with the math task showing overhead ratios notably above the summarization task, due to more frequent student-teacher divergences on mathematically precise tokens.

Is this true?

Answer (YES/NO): YES